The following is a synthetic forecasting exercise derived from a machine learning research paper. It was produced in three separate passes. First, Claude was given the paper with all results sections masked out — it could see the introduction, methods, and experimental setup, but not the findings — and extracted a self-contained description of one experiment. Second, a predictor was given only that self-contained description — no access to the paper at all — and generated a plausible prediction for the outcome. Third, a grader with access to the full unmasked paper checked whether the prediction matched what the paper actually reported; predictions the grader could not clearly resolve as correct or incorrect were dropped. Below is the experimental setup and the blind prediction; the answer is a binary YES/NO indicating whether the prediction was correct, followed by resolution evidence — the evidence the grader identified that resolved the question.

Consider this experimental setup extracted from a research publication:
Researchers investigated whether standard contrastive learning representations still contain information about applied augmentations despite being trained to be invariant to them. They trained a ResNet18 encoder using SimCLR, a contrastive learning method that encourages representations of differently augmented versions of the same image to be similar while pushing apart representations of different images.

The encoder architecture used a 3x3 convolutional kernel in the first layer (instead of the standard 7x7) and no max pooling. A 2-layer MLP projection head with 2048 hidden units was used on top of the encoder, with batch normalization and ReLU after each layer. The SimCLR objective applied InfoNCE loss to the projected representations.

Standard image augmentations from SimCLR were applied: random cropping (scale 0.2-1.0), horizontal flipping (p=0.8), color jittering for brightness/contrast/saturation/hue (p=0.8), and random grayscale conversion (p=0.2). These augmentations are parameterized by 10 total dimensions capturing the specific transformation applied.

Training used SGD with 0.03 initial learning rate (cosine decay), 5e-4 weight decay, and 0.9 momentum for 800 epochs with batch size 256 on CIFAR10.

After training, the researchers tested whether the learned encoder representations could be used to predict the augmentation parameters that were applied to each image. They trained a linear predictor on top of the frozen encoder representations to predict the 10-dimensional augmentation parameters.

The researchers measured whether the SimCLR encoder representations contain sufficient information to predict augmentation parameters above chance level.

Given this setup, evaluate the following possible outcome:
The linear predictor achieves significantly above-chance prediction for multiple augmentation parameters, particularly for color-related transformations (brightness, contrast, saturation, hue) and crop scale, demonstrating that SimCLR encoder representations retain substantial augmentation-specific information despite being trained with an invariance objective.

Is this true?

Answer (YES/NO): NO